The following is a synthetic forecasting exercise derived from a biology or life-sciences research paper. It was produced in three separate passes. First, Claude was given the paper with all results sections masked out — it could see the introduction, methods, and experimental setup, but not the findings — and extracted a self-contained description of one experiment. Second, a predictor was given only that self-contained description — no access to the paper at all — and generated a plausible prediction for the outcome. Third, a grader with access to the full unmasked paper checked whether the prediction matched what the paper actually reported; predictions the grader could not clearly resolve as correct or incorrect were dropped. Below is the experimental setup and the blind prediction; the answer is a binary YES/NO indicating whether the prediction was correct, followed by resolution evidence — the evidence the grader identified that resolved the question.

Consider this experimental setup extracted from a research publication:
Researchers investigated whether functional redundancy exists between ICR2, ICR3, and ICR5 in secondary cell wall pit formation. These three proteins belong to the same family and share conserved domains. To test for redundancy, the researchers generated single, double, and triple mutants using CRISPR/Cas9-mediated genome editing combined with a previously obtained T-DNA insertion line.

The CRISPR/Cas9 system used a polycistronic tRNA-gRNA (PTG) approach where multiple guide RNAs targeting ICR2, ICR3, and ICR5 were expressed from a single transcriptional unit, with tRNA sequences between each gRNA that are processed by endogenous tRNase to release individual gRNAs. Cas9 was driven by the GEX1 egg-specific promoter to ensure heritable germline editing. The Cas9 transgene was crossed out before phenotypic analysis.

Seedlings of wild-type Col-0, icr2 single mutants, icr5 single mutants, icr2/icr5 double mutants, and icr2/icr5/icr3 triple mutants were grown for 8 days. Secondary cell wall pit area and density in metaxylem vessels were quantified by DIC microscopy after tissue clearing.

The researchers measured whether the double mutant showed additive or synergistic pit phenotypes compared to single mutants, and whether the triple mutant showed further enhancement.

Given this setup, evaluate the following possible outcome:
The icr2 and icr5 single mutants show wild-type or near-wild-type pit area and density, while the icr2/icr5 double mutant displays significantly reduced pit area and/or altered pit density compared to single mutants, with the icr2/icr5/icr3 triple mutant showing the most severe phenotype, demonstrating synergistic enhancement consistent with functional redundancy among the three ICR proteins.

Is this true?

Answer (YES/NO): NO